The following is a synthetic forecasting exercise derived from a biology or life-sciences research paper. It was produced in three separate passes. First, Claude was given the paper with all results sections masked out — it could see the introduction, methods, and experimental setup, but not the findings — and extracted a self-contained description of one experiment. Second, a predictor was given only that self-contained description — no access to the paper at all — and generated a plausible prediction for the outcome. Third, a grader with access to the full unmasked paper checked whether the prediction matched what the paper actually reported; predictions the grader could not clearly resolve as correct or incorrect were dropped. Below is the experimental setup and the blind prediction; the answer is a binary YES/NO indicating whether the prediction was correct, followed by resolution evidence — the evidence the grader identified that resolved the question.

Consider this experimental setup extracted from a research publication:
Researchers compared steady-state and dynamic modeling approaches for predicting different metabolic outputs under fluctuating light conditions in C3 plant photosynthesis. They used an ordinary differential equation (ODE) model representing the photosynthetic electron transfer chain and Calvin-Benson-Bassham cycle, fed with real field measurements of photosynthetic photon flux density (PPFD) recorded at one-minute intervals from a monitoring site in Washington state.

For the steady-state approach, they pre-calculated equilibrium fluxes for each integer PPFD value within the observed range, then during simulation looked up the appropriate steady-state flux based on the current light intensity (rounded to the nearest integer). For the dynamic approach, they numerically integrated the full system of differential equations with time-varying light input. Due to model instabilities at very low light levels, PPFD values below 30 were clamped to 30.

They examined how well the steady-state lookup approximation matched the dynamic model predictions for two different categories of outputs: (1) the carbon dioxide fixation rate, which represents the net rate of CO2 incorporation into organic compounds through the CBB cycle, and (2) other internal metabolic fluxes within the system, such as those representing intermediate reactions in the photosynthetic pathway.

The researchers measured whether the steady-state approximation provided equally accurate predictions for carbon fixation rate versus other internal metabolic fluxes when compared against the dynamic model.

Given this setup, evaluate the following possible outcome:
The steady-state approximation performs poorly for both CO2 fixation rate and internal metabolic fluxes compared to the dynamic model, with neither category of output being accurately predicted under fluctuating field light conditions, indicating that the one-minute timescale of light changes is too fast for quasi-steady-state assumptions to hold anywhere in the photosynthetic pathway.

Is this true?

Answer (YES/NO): NO